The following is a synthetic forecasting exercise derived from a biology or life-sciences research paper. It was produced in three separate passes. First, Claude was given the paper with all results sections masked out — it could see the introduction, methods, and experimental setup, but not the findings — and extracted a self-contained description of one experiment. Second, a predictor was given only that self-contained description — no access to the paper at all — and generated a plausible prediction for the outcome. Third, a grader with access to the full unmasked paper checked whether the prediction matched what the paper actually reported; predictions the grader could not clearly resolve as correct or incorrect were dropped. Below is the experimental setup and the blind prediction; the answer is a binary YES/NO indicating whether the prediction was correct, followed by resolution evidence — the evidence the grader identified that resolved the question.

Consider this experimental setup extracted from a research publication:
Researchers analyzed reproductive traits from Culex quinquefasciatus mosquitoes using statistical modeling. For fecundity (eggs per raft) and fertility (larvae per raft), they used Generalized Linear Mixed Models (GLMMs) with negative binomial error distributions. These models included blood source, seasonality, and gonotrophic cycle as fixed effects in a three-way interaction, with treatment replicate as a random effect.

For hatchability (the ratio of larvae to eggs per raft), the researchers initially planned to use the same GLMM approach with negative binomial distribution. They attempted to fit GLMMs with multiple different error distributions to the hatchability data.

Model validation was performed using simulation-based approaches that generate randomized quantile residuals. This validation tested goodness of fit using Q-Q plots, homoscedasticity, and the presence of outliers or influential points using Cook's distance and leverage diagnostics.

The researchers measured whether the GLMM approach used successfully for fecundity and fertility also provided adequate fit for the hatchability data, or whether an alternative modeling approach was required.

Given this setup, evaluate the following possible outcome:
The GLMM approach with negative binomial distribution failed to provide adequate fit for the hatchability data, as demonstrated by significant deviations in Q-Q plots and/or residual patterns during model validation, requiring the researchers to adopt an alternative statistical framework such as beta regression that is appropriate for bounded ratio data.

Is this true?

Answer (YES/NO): NO